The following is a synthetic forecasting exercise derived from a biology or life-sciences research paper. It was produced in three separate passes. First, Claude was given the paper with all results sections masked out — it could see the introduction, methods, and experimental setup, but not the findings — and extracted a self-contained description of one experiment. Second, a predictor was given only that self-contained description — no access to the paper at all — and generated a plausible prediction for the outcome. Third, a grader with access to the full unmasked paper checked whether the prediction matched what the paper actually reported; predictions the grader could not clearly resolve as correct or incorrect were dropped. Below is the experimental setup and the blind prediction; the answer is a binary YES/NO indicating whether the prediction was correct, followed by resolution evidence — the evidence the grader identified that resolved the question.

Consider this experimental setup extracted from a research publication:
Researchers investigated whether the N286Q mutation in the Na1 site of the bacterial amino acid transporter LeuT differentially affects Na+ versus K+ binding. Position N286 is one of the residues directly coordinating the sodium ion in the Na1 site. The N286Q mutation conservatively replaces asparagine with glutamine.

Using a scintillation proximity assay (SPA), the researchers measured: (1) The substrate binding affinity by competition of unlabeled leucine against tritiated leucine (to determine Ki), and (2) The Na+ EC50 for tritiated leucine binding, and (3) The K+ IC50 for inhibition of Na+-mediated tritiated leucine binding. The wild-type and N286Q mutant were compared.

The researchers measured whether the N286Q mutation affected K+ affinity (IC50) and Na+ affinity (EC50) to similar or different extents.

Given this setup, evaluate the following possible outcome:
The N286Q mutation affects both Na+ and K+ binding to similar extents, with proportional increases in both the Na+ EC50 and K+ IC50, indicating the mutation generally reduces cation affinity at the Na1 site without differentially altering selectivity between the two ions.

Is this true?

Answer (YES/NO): NO